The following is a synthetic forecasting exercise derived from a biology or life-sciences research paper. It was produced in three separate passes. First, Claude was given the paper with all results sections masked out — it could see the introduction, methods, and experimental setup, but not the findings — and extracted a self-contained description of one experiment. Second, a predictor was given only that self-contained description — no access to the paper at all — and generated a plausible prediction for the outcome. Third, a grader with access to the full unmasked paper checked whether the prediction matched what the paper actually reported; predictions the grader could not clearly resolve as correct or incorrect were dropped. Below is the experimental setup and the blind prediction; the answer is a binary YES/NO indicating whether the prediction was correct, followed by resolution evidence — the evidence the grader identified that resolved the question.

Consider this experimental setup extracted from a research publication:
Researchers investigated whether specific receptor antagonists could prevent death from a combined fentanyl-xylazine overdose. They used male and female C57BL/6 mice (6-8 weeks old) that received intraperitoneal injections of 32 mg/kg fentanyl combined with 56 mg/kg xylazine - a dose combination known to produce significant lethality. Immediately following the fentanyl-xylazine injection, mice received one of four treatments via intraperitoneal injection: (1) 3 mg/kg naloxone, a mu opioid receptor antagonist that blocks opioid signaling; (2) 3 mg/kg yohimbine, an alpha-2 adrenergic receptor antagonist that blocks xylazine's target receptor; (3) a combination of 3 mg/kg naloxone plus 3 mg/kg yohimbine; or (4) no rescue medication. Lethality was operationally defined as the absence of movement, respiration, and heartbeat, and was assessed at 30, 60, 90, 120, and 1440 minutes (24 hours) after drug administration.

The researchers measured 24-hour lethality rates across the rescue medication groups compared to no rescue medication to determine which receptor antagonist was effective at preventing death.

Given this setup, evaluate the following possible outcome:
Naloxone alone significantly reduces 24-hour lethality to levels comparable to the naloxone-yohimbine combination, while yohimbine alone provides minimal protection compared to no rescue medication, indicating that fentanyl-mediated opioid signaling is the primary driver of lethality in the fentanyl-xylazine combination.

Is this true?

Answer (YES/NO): NO